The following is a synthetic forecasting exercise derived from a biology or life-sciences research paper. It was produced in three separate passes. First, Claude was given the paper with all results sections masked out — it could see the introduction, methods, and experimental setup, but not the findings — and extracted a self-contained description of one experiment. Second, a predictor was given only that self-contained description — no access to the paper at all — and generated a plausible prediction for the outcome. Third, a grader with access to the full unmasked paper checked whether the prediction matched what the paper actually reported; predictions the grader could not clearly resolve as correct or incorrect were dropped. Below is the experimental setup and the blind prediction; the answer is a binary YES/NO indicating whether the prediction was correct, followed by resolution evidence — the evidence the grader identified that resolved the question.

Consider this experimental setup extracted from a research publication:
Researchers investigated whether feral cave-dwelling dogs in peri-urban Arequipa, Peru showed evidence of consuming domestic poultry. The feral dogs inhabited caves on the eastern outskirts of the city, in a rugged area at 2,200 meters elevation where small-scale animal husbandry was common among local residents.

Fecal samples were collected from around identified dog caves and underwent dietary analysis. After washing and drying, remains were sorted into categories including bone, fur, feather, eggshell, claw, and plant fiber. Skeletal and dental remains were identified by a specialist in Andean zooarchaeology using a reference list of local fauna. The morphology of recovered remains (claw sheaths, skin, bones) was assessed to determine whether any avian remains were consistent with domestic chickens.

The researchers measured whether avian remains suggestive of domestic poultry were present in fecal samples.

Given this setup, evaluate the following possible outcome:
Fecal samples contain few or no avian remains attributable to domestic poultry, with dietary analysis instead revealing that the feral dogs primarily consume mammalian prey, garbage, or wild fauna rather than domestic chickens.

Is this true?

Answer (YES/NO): NO